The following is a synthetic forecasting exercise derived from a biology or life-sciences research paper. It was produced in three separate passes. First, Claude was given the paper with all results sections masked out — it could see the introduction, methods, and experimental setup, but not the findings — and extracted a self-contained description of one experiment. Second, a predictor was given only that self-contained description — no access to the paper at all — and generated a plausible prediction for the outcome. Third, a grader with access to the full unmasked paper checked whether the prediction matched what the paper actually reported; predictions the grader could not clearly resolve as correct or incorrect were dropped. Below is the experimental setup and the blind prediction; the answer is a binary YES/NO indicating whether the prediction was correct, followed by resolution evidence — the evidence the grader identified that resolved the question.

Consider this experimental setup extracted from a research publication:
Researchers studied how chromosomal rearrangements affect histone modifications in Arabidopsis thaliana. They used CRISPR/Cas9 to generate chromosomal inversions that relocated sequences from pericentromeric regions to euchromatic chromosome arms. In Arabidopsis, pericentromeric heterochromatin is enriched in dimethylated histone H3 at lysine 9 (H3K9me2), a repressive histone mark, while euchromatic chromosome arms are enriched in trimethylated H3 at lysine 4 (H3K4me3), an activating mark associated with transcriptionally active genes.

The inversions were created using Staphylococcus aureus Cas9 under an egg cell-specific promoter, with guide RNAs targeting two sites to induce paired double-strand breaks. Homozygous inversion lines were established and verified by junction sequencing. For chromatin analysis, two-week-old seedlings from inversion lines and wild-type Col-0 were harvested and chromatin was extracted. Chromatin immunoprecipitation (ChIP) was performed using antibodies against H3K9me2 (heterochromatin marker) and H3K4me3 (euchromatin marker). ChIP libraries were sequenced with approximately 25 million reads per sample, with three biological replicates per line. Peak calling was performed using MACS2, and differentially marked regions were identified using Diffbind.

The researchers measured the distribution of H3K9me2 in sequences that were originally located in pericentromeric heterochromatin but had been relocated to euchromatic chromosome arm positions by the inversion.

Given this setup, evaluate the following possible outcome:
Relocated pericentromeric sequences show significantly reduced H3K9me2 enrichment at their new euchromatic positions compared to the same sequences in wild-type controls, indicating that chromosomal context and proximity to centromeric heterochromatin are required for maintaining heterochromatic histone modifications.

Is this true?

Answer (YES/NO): NO